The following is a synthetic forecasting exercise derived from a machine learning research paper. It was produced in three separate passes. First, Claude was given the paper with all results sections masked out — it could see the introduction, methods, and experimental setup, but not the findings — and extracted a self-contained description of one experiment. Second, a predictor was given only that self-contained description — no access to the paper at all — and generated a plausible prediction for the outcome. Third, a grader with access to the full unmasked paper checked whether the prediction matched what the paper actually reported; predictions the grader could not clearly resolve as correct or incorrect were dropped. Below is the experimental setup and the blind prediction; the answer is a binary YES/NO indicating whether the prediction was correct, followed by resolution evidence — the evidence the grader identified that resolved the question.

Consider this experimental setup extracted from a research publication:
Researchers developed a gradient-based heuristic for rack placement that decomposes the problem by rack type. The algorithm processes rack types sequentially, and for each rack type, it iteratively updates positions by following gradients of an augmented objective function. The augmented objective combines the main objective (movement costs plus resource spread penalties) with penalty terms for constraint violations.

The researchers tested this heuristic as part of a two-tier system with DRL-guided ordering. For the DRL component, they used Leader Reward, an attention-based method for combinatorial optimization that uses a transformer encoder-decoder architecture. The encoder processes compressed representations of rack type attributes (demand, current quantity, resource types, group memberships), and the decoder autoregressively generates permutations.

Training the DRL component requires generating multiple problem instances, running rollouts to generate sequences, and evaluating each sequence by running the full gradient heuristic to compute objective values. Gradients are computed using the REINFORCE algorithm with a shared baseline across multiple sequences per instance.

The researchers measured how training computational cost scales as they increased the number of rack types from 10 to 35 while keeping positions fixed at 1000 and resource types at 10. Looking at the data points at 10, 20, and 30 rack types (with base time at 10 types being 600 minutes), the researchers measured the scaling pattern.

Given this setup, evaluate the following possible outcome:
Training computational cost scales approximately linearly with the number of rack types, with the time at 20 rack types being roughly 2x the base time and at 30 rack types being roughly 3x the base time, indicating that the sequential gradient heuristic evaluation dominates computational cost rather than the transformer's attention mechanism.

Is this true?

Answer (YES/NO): NO